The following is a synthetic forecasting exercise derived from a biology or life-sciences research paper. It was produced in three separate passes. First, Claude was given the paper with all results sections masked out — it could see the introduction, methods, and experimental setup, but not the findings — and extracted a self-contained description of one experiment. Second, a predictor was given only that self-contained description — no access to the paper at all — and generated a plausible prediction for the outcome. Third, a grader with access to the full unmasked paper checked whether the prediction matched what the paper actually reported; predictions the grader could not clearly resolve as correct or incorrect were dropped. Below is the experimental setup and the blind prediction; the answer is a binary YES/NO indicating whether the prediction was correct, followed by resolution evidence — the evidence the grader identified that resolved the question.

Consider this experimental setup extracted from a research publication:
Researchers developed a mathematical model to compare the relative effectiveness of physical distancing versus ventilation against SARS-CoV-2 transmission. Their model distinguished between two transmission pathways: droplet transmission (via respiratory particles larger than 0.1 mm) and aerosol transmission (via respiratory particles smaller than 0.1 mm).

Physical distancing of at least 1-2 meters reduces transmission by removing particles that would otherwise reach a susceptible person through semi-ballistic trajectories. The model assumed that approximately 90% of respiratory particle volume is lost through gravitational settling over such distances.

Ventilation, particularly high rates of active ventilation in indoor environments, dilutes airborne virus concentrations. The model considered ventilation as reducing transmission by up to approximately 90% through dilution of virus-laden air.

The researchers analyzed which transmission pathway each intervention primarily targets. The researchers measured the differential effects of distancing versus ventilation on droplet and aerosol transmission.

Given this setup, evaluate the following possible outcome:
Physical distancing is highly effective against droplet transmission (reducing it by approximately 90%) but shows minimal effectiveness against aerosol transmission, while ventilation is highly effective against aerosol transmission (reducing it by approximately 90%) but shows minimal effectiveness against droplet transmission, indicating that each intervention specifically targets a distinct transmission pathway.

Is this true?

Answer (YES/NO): NO